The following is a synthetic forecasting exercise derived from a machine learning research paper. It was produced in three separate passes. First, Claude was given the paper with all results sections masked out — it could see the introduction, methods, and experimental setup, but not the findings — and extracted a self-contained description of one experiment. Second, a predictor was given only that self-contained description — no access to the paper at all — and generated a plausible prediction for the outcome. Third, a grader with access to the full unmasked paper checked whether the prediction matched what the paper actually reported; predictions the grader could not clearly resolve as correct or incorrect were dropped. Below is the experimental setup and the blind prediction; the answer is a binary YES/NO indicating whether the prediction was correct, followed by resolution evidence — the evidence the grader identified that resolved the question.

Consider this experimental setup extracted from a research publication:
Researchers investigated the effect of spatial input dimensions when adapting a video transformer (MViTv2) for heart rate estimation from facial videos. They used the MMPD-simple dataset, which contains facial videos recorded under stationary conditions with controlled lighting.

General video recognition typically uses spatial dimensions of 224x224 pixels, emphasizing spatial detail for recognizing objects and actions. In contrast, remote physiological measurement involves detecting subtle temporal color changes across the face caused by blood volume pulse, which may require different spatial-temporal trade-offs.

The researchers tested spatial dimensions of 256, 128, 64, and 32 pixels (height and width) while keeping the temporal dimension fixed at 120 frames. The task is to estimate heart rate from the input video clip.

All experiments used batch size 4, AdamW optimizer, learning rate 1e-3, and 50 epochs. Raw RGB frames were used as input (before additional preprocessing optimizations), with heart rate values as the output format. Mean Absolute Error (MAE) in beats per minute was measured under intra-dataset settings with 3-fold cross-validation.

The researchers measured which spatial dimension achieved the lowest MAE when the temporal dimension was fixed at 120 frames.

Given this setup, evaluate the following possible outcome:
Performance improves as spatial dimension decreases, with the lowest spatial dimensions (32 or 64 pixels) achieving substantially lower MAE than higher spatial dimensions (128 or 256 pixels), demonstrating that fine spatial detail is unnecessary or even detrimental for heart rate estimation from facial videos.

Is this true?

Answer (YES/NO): NO